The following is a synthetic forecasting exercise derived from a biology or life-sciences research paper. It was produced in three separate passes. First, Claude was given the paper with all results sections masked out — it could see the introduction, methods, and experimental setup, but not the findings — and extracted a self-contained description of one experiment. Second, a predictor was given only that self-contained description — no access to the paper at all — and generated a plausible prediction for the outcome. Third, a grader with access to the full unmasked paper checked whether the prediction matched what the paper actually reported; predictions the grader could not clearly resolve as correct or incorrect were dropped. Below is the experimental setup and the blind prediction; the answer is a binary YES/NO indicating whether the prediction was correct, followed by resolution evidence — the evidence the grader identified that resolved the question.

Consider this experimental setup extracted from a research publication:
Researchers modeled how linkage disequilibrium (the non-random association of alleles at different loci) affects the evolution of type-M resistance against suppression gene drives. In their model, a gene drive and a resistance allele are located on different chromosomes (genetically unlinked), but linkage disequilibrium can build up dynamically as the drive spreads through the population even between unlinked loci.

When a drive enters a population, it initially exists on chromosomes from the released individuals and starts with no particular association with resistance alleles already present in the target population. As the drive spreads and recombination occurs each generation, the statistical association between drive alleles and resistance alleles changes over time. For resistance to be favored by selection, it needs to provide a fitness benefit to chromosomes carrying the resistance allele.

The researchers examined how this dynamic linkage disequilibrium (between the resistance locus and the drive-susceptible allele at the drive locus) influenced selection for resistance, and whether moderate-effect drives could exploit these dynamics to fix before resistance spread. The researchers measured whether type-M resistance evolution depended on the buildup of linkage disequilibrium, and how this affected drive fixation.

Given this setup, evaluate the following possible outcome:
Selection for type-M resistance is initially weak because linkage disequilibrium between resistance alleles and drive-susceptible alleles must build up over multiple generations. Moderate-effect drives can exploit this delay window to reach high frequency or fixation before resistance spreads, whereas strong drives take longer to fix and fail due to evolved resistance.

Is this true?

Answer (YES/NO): YES